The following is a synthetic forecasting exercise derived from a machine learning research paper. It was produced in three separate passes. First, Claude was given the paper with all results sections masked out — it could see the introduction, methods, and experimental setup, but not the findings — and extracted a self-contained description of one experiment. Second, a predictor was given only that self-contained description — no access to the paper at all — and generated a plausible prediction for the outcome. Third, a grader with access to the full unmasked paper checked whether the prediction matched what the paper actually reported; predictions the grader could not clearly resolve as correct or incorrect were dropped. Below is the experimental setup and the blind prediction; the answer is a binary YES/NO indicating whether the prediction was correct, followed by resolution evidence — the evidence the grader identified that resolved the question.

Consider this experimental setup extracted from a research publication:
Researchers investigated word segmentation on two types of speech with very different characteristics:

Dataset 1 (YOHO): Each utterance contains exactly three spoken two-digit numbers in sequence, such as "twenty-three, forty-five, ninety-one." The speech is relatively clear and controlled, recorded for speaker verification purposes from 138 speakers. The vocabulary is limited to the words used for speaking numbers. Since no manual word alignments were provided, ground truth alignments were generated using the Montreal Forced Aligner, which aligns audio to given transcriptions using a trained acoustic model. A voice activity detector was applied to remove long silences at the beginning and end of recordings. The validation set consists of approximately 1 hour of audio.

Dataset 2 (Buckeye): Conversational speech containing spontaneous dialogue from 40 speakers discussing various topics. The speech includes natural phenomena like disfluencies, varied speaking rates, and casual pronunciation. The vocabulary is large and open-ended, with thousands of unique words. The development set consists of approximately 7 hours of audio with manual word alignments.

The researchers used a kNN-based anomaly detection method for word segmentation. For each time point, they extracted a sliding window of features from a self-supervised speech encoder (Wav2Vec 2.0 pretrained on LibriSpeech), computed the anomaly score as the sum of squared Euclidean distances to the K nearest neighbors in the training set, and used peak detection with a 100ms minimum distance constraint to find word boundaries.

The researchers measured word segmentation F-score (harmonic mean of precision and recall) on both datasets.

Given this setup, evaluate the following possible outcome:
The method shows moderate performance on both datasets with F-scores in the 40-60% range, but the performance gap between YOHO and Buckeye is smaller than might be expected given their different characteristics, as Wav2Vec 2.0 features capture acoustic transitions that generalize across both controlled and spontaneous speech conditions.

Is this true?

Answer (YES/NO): NO